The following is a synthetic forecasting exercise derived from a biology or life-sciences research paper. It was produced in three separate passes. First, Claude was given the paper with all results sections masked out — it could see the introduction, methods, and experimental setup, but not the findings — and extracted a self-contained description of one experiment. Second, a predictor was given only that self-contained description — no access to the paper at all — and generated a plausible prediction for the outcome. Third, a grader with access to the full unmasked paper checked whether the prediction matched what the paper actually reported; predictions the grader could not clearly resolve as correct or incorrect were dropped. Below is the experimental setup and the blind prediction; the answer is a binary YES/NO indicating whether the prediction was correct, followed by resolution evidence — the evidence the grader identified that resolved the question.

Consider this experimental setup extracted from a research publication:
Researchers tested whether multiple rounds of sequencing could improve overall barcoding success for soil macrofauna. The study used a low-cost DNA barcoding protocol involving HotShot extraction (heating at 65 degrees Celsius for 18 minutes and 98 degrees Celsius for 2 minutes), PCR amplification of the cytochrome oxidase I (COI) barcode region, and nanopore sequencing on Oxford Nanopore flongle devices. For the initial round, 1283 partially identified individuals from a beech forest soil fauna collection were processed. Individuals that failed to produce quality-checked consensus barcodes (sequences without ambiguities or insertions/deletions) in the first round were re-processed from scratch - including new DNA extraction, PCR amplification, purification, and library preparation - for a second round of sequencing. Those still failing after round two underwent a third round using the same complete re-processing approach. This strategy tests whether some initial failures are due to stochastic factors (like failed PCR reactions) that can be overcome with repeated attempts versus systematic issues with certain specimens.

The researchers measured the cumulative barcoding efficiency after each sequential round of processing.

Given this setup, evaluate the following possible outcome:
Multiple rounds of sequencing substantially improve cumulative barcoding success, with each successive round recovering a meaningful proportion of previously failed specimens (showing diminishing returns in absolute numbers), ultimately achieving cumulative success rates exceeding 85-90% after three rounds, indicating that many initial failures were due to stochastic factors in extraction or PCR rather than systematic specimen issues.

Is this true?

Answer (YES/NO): YES